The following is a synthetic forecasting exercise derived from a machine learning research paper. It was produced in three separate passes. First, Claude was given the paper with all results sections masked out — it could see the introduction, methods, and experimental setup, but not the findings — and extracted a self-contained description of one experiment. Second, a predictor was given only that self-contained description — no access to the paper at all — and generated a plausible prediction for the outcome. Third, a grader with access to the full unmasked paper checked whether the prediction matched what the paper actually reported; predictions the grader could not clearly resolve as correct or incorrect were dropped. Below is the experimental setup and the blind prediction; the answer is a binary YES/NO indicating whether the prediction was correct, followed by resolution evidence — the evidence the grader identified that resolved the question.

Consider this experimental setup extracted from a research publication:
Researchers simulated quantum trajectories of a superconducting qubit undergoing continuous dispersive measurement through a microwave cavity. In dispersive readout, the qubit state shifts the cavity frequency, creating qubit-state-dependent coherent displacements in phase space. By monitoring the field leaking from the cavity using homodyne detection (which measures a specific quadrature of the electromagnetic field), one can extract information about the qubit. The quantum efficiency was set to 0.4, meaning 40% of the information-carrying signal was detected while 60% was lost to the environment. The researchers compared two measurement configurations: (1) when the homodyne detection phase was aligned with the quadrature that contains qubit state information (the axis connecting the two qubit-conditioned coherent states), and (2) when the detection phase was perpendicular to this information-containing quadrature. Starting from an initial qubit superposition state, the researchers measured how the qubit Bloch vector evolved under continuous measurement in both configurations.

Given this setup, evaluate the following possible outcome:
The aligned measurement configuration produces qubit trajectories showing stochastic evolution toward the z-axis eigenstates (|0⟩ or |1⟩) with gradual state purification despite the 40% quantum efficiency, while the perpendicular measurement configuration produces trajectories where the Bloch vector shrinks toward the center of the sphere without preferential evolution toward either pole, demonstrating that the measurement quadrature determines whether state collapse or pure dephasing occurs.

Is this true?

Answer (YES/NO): NO